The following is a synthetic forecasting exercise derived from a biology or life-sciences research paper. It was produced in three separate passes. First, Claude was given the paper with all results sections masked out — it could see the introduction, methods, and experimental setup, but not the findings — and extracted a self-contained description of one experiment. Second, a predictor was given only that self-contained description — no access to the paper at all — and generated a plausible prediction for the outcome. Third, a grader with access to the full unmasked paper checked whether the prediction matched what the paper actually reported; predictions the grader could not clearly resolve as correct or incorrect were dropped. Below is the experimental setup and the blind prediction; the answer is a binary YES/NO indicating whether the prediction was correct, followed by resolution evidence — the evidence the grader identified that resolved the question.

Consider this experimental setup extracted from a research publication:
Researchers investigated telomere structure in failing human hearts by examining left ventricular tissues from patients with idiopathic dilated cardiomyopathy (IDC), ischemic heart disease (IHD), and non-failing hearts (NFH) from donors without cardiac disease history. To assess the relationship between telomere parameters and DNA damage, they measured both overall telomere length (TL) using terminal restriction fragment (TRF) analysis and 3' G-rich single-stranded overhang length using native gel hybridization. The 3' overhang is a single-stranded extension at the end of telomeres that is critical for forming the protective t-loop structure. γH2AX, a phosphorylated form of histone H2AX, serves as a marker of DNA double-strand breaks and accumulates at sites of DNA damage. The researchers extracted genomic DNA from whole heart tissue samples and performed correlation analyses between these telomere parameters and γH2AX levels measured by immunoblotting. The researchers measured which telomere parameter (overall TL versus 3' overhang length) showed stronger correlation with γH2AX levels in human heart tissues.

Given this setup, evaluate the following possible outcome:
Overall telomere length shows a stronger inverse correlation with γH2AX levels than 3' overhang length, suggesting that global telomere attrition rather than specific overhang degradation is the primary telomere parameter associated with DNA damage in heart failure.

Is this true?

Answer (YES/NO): NO